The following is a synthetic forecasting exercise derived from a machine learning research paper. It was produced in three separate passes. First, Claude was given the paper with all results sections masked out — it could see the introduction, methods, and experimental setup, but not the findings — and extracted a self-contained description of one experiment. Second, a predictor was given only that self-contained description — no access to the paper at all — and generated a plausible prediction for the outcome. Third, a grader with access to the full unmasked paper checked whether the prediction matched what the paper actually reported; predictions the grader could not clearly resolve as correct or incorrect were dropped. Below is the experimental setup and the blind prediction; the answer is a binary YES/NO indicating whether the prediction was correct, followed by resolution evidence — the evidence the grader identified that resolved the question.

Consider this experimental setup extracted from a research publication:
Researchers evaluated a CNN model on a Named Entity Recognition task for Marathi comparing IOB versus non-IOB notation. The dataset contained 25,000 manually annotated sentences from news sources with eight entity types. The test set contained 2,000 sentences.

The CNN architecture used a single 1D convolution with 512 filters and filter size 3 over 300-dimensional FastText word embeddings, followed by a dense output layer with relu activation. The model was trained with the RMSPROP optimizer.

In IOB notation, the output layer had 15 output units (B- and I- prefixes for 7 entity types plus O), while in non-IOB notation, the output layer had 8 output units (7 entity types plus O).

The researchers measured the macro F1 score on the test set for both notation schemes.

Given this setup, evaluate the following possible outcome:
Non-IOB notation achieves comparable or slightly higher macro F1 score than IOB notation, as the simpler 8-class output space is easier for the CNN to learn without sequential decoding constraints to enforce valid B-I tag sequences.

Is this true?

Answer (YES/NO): NO